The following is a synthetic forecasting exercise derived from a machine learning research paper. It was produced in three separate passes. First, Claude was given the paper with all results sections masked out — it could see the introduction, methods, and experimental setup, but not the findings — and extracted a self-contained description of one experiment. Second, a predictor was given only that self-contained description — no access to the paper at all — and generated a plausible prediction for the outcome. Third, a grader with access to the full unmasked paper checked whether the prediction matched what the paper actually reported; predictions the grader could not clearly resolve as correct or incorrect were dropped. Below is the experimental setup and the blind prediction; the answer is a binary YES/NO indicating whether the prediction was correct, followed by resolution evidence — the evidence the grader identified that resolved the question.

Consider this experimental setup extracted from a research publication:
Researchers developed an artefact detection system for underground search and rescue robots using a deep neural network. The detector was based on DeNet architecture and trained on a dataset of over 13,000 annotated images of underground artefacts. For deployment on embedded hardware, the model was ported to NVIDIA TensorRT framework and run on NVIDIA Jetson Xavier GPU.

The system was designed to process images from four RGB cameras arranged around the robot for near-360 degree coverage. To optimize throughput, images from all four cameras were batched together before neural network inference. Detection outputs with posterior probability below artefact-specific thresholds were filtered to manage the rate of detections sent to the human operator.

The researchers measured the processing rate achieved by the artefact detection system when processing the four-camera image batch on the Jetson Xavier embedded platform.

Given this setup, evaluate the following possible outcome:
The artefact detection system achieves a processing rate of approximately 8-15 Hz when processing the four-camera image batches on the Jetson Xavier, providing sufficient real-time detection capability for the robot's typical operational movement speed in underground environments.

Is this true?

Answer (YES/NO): YES